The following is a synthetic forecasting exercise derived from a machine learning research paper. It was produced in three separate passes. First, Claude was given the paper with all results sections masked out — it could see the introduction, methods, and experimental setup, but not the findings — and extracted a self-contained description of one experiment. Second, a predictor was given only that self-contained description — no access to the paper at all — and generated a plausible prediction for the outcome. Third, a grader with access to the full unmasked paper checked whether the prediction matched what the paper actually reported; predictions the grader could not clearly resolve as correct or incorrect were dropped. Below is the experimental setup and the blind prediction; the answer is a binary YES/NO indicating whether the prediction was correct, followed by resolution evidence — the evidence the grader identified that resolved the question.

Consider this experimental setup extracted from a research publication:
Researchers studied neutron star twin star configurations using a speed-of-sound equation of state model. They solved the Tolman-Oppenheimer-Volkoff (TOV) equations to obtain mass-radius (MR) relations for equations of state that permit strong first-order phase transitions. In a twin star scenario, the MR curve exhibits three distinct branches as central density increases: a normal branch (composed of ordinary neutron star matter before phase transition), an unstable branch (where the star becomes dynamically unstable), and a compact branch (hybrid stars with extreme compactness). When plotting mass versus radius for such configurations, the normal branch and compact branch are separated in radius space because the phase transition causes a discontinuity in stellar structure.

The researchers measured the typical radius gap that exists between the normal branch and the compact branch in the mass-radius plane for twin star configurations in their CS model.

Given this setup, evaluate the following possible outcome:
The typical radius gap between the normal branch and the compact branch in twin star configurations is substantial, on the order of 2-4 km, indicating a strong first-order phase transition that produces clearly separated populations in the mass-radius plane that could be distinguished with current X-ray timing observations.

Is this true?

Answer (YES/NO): NO